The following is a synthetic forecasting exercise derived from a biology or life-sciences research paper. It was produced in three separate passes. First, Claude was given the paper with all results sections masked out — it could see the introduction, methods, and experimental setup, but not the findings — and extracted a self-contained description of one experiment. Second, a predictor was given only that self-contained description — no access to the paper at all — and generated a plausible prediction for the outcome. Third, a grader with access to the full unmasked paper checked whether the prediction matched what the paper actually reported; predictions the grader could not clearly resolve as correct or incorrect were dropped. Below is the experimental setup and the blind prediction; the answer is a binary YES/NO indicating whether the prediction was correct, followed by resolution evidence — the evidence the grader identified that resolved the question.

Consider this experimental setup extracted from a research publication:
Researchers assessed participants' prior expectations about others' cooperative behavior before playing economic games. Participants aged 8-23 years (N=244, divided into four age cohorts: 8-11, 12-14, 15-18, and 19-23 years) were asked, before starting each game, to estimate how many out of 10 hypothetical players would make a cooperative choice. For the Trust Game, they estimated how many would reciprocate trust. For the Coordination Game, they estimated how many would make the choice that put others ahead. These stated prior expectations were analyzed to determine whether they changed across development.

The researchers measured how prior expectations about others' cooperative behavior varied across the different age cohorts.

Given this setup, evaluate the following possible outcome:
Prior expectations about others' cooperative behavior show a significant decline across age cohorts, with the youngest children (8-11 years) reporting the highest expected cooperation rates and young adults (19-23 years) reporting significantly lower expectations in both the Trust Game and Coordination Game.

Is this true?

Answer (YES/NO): NO